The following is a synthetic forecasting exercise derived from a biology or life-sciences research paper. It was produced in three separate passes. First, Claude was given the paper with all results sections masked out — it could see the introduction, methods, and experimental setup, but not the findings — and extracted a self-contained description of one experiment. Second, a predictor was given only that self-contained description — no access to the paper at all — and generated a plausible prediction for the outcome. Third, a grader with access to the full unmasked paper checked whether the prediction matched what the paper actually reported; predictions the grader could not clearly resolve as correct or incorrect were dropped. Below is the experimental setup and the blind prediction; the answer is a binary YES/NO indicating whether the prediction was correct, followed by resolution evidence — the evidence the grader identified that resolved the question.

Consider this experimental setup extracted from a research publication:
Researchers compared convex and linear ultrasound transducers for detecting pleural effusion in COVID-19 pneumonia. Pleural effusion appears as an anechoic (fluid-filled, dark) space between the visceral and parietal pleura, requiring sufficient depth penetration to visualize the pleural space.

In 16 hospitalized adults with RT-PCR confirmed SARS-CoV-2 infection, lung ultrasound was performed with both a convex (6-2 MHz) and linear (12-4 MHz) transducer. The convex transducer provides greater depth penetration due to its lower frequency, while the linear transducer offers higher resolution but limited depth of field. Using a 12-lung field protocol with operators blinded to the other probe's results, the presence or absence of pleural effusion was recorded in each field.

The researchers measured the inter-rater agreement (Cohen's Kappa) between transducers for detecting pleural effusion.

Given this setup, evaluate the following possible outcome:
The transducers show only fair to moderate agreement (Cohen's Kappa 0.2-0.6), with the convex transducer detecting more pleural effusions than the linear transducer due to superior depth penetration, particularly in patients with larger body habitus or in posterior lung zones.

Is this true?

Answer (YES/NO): NO